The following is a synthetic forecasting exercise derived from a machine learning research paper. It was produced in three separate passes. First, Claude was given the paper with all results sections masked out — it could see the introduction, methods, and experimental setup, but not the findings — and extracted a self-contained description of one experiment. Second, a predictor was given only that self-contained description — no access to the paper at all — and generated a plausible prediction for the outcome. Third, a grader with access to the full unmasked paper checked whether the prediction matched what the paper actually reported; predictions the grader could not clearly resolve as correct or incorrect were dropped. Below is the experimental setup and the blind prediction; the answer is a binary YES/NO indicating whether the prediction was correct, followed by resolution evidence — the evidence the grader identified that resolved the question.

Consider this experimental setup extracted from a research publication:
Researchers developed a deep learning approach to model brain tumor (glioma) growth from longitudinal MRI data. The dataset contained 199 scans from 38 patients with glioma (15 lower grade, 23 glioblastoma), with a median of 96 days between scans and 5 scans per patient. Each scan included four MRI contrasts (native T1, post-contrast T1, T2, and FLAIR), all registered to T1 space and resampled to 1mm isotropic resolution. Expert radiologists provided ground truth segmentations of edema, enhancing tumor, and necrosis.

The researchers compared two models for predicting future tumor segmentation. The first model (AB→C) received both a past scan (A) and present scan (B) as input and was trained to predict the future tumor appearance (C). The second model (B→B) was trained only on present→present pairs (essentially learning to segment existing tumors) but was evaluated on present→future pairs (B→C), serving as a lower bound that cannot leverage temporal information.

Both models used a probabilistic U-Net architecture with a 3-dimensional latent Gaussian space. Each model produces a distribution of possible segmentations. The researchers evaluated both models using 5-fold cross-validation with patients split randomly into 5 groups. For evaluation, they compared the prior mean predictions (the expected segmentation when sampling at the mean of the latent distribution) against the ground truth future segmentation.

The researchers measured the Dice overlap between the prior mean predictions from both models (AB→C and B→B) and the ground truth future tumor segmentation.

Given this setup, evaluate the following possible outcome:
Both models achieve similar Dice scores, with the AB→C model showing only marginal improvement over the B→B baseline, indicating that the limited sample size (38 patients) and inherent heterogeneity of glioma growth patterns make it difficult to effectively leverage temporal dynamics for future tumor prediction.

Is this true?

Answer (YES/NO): YES